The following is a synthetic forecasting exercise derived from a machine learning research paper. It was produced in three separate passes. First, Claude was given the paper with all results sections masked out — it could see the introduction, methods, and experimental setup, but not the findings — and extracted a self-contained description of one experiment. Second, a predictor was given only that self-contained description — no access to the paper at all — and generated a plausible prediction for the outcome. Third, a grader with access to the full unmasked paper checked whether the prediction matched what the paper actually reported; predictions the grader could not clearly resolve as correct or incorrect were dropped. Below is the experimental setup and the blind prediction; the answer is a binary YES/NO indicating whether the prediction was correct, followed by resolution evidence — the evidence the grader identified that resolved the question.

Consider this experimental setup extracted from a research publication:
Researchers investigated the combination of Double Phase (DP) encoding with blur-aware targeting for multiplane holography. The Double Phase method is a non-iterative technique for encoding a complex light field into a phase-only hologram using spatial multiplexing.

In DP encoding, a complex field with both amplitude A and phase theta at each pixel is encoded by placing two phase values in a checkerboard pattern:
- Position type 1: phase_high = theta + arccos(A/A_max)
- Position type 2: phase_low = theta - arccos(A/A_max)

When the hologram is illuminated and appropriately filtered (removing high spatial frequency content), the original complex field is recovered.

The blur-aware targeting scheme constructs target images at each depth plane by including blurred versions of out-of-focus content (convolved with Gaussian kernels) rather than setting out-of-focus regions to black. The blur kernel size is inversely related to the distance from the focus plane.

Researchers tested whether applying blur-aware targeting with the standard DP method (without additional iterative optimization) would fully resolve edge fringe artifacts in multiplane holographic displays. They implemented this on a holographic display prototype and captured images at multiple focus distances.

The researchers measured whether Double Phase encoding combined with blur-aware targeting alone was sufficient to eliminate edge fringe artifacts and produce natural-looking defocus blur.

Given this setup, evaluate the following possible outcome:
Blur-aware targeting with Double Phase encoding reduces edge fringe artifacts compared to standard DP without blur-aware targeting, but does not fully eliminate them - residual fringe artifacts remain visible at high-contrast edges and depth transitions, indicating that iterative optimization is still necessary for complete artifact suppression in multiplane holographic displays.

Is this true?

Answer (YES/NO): YES